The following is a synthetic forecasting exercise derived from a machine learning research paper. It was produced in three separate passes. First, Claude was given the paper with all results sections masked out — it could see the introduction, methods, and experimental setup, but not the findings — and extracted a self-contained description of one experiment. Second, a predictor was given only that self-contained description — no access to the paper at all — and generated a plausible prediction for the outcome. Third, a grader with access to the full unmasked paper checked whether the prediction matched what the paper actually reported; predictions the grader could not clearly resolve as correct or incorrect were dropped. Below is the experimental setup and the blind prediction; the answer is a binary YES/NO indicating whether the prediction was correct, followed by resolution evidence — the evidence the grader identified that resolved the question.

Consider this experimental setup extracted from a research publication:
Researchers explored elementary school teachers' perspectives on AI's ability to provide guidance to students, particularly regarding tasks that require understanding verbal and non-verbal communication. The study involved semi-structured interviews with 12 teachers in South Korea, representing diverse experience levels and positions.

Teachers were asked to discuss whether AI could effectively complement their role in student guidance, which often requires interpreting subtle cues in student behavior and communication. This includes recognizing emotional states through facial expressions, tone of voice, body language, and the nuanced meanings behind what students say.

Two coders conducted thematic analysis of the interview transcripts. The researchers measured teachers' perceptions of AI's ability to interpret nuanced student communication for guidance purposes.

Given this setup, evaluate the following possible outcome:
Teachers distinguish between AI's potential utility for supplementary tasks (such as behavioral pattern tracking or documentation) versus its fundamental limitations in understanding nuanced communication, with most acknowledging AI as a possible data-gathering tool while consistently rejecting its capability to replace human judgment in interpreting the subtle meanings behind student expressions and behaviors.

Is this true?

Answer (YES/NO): NO